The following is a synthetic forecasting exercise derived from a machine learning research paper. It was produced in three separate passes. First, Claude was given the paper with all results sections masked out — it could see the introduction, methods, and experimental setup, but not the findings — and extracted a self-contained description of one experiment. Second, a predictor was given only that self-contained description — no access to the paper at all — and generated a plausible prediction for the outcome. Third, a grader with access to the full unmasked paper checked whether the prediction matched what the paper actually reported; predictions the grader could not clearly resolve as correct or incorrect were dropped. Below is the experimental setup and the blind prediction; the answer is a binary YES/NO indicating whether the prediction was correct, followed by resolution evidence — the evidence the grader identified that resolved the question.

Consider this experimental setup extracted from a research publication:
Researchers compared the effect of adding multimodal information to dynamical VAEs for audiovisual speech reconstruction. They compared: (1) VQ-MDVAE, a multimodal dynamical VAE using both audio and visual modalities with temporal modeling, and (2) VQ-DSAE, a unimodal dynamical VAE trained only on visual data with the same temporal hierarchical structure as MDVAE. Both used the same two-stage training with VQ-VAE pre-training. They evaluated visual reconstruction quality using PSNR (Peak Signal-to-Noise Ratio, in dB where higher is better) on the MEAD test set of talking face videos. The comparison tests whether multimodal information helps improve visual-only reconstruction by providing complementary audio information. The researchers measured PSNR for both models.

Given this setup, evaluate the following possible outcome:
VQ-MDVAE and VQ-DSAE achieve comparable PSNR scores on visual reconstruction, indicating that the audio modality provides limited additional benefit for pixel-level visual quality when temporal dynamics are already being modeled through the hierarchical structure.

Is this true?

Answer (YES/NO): NO